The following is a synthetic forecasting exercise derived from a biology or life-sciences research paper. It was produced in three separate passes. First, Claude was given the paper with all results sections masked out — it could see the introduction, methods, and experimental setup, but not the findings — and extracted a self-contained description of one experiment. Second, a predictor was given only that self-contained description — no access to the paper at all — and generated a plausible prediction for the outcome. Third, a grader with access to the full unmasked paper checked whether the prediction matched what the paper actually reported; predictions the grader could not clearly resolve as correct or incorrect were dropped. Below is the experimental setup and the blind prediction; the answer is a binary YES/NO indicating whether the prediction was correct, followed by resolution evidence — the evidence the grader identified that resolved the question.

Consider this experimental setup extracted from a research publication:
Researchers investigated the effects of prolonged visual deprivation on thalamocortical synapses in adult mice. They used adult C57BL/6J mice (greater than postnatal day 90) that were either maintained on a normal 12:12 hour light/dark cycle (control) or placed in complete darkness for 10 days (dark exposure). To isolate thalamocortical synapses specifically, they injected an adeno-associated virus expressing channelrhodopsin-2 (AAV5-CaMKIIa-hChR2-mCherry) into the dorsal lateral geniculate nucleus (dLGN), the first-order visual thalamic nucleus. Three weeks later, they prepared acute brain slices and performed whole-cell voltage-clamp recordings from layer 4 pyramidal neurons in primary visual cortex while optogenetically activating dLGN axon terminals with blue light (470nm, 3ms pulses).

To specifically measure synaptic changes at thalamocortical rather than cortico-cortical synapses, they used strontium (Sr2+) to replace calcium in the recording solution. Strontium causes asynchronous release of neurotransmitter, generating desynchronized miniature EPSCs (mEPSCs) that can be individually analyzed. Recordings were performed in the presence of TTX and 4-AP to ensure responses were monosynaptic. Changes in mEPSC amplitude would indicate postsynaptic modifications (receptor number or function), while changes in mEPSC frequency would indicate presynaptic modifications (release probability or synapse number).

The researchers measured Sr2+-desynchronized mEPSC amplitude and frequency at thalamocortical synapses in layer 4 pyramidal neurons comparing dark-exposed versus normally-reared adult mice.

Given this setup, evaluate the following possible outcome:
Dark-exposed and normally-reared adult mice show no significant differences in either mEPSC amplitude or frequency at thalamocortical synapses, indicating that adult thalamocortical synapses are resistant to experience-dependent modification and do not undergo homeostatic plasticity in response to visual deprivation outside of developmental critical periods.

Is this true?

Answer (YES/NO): NO